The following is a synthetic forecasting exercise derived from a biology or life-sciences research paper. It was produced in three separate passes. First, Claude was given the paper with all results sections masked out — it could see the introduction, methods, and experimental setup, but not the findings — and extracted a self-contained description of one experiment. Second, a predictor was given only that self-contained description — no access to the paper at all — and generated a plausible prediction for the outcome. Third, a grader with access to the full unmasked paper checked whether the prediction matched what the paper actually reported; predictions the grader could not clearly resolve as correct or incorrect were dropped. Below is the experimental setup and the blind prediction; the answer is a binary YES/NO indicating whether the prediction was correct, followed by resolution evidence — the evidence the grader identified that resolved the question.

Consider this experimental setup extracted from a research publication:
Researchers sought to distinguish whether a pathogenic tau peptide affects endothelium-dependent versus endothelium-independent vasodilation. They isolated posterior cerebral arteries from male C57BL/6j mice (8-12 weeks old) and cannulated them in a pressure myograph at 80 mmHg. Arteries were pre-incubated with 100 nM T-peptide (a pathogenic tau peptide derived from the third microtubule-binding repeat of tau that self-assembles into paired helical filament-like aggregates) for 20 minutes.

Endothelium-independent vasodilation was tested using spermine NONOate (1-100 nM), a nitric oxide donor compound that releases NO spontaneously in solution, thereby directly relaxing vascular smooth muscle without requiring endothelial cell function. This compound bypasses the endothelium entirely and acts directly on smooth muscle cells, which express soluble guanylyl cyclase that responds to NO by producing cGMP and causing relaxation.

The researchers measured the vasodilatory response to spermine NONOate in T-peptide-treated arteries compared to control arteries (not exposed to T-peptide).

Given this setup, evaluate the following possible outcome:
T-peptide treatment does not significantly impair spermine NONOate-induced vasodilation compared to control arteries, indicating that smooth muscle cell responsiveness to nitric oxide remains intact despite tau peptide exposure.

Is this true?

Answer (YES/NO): YES